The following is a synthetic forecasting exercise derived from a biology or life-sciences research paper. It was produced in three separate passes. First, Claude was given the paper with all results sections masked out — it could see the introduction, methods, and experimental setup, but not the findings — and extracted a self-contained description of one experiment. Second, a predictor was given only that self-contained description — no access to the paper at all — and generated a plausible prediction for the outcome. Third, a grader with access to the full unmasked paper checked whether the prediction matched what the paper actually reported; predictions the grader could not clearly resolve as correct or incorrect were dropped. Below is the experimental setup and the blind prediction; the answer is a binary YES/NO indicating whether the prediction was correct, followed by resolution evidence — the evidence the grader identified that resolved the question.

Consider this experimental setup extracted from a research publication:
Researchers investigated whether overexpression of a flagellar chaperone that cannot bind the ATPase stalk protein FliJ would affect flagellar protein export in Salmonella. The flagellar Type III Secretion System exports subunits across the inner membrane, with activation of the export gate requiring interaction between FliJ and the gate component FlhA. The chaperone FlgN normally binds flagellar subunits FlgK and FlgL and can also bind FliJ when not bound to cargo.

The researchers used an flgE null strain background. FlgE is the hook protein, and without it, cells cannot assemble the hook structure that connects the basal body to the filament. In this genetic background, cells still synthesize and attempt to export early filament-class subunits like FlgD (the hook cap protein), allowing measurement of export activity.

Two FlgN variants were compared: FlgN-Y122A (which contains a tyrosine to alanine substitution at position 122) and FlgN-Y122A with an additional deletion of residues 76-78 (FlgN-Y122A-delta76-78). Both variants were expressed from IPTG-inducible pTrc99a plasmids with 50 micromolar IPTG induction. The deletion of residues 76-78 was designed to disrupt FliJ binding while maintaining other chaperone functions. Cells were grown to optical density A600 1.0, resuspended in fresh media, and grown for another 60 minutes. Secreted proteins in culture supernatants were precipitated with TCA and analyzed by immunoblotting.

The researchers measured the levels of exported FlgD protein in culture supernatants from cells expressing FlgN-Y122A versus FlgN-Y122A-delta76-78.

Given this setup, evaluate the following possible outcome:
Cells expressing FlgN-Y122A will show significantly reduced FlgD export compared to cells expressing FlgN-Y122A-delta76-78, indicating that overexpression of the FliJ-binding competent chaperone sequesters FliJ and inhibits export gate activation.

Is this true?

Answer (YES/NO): YES